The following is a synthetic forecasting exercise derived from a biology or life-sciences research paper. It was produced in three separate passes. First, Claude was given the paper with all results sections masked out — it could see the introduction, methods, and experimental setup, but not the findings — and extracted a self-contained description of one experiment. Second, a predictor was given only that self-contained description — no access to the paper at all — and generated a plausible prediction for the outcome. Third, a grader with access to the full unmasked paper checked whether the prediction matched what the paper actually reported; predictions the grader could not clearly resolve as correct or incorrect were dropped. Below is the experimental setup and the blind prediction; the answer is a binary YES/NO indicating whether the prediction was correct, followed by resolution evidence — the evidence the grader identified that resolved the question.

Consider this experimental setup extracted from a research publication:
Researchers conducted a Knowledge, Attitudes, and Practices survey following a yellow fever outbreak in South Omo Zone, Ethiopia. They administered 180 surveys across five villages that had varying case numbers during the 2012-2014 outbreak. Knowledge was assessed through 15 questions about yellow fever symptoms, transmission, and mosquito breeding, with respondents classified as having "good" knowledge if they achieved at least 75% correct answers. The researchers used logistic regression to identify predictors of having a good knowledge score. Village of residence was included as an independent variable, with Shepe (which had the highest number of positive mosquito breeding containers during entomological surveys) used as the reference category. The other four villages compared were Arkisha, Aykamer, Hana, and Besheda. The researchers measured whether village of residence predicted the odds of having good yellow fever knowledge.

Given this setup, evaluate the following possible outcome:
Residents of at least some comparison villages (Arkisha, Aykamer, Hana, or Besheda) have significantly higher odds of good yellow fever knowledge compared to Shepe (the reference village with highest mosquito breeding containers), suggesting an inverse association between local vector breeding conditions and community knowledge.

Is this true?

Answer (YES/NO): YES